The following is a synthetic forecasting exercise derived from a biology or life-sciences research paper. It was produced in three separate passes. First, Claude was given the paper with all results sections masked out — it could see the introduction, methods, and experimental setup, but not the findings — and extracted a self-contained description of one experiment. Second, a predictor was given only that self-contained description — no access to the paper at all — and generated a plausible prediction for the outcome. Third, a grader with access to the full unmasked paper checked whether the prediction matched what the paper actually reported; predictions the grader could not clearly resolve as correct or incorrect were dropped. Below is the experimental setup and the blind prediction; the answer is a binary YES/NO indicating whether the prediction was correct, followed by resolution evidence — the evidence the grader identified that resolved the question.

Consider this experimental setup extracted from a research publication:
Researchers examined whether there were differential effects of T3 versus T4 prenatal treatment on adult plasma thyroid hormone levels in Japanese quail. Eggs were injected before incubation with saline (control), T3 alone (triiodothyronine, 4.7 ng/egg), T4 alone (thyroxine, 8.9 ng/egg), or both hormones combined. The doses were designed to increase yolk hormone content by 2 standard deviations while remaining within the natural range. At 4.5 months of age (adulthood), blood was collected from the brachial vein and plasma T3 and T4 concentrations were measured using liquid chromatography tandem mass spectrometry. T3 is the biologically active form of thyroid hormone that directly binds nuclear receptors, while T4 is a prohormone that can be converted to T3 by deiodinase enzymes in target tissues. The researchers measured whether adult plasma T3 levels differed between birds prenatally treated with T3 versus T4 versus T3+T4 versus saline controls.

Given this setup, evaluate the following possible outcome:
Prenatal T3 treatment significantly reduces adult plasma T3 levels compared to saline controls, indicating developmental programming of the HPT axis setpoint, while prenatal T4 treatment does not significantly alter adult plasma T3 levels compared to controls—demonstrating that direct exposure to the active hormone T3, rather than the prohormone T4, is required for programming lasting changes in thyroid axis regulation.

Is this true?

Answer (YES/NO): NO